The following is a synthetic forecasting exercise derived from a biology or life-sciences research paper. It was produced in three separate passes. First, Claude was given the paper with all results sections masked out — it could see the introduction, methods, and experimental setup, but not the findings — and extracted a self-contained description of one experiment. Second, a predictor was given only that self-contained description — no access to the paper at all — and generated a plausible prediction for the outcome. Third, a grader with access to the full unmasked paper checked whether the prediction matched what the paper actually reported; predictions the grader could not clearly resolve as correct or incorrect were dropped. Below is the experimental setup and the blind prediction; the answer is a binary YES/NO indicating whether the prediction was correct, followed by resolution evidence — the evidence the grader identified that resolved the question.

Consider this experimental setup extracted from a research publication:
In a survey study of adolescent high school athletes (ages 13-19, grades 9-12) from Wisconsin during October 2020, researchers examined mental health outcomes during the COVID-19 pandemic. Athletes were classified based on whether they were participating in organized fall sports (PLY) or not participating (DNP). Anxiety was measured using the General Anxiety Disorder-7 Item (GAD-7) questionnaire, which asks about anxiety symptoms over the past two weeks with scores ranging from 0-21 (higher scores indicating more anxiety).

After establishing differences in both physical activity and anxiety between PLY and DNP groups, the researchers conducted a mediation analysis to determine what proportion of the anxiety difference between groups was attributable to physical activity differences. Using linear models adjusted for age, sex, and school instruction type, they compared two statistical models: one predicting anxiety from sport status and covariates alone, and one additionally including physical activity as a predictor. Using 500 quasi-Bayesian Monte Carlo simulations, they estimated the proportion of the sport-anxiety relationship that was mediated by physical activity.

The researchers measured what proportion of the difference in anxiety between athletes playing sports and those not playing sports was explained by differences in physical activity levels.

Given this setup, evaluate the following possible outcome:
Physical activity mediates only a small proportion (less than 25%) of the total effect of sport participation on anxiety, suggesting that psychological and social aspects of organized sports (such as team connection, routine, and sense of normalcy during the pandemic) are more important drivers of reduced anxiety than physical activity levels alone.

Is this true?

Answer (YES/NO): NO